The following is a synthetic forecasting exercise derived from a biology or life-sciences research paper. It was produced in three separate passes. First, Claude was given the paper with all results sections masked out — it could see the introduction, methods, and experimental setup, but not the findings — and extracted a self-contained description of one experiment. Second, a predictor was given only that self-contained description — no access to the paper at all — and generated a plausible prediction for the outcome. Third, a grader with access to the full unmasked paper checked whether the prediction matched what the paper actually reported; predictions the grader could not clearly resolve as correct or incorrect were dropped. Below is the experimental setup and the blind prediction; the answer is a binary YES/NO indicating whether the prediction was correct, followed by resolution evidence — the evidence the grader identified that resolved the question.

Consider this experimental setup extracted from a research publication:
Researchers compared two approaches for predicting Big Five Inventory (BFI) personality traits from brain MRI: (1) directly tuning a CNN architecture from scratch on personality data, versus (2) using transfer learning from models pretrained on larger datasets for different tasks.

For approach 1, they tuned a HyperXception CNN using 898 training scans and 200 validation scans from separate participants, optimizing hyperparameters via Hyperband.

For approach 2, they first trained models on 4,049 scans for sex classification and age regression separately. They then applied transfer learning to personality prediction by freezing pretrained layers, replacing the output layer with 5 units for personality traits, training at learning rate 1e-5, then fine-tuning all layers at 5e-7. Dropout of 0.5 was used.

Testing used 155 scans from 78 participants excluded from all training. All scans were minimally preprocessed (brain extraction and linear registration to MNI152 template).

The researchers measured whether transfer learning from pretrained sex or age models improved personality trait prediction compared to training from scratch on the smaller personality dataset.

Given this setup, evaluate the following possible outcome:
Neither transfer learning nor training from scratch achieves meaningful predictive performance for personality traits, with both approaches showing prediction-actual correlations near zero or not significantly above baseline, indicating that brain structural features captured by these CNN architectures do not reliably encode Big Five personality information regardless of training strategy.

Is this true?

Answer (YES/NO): YES